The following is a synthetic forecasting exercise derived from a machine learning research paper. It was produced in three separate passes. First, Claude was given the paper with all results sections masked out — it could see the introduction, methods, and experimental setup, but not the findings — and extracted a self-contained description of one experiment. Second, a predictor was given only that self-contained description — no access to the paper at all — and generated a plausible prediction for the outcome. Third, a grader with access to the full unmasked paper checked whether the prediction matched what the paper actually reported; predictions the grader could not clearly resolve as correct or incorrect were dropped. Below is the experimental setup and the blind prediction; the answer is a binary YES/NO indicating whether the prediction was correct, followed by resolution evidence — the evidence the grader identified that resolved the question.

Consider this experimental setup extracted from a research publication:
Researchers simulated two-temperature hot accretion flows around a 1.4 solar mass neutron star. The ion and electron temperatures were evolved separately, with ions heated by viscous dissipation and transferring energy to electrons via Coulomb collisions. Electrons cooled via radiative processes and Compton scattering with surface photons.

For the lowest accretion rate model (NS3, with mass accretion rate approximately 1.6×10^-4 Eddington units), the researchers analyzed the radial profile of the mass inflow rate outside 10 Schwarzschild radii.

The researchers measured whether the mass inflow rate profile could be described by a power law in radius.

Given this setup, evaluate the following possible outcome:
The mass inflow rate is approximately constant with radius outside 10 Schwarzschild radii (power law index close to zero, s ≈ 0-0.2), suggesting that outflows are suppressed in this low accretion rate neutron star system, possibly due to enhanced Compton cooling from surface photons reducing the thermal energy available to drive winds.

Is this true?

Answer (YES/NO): NO